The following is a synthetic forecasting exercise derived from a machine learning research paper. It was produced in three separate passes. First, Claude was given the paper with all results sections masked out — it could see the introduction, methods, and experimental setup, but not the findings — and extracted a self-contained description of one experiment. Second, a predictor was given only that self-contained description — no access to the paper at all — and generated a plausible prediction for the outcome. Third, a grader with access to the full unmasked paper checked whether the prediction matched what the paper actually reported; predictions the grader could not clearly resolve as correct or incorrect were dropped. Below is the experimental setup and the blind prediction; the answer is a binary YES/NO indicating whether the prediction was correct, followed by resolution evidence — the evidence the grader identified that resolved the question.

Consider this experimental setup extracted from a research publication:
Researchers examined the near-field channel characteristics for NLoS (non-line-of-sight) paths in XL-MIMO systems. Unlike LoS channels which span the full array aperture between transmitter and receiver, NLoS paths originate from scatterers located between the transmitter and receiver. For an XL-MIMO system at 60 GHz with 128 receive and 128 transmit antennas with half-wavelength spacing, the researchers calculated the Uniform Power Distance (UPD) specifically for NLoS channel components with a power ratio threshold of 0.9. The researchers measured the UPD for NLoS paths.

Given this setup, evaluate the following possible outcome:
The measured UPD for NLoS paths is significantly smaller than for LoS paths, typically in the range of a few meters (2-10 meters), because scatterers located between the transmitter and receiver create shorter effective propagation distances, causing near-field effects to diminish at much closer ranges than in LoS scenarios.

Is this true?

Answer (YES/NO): YES